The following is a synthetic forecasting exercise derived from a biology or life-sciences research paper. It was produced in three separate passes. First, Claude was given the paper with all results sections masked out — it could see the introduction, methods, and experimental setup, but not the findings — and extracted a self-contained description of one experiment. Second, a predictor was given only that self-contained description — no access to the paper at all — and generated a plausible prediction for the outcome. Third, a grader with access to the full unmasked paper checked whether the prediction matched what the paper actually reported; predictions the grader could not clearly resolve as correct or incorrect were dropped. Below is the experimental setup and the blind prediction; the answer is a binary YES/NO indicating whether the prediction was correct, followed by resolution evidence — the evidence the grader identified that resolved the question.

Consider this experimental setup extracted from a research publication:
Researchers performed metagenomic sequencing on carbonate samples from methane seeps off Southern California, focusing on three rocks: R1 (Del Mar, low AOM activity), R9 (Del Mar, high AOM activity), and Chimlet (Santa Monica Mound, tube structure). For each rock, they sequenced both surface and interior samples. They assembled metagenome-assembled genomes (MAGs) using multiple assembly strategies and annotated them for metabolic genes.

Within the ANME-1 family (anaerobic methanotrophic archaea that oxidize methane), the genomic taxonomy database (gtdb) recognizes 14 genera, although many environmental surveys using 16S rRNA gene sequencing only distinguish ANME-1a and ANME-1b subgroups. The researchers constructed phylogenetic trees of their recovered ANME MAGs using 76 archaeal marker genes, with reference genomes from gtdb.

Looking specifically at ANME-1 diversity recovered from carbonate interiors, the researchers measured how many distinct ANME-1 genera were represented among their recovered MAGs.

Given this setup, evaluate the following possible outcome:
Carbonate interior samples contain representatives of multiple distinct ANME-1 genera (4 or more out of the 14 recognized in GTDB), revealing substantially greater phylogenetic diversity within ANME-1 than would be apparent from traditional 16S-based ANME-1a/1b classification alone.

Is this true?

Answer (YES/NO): NO